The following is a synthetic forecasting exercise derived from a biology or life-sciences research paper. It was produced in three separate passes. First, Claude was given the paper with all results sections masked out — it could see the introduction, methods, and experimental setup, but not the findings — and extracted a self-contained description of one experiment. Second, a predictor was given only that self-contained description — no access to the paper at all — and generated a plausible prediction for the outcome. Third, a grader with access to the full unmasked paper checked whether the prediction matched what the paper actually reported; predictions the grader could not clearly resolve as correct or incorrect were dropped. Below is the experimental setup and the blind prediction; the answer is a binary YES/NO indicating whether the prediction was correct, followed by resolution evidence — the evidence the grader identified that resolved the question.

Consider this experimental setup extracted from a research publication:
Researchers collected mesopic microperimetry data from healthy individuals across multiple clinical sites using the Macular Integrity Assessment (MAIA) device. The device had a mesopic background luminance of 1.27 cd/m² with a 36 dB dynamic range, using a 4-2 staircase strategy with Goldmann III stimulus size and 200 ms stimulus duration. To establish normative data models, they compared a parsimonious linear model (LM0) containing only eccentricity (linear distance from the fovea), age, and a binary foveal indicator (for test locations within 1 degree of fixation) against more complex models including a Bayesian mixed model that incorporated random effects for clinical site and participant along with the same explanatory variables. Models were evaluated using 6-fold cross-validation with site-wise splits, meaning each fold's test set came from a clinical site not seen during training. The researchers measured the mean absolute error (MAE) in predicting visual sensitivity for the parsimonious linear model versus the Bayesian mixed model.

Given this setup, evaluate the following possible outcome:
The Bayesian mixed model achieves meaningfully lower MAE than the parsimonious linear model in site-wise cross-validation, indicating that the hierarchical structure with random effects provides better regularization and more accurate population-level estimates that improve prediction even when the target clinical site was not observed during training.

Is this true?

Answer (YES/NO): NO